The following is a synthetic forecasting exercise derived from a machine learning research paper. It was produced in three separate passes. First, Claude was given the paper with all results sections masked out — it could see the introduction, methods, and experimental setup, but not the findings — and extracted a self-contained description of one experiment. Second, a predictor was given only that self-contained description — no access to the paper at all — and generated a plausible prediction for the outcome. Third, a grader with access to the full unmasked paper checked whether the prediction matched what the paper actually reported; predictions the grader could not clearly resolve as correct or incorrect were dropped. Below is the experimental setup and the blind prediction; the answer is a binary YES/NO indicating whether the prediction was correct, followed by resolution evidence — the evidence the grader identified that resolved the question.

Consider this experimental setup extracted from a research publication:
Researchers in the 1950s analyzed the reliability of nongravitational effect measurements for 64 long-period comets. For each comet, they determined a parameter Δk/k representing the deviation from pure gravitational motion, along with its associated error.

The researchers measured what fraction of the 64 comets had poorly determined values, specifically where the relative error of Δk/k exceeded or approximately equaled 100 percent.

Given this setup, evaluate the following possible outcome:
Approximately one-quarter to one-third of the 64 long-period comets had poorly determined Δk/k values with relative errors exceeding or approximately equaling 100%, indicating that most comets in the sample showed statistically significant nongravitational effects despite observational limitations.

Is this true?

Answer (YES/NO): NO